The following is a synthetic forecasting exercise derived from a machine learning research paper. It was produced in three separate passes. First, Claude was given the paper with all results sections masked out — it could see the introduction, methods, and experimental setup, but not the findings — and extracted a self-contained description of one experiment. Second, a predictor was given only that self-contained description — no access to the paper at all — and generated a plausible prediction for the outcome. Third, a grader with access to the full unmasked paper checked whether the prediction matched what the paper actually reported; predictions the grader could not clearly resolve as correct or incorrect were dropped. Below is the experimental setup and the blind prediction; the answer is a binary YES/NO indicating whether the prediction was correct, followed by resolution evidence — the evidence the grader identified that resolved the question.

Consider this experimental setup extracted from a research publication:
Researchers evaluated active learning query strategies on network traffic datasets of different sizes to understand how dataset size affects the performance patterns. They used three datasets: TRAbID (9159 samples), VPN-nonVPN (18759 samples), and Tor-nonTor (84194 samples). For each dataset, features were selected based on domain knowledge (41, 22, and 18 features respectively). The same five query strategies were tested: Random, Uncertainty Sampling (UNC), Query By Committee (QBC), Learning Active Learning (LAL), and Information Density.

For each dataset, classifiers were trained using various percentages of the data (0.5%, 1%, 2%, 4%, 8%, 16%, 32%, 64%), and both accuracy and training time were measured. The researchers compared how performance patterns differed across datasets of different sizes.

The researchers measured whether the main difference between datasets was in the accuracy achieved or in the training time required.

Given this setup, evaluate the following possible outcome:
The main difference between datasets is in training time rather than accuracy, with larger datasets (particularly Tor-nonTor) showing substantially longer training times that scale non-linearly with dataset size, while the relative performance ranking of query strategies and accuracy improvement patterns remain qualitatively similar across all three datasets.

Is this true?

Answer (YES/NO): YES